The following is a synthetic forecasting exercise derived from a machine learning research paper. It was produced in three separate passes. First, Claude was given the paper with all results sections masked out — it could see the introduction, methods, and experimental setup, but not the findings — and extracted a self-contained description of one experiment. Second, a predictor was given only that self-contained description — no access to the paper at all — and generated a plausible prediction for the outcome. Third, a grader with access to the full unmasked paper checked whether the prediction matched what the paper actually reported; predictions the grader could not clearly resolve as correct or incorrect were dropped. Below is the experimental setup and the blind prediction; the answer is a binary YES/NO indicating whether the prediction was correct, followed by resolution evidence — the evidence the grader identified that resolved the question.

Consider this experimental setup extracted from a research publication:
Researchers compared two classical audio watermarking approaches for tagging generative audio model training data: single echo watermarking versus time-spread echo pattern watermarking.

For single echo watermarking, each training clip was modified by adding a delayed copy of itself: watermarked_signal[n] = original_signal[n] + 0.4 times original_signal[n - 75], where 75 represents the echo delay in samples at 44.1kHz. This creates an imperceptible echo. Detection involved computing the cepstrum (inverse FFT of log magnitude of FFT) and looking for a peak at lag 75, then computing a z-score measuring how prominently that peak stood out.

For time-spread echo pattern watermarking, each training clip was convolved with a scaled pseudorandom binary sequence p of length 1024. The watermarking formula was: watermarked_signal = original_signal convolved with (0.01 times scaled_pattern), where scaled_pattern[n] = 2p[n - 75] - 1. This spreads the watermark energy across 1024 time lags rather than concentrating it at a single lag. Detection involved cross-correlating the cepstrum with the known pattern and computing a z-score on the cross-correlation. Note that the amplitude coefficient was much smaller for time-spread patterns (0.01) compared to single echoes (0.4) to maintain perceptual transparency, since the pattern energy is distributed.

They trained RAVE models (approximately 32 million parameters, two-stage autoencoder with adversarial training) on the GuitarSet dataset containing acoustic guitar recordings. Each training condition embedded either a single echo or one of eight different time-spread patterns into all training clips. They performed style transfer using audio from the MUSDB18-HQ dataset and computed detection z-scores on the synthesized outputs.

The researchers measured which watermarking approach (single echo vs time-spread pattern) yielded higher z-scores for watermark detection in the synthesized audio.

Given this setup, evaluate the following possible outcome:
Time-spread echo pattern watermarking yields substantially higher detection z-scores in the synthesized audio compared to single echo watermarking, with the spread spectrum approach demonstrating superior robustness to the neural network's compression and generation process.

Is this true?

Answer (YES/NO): NO